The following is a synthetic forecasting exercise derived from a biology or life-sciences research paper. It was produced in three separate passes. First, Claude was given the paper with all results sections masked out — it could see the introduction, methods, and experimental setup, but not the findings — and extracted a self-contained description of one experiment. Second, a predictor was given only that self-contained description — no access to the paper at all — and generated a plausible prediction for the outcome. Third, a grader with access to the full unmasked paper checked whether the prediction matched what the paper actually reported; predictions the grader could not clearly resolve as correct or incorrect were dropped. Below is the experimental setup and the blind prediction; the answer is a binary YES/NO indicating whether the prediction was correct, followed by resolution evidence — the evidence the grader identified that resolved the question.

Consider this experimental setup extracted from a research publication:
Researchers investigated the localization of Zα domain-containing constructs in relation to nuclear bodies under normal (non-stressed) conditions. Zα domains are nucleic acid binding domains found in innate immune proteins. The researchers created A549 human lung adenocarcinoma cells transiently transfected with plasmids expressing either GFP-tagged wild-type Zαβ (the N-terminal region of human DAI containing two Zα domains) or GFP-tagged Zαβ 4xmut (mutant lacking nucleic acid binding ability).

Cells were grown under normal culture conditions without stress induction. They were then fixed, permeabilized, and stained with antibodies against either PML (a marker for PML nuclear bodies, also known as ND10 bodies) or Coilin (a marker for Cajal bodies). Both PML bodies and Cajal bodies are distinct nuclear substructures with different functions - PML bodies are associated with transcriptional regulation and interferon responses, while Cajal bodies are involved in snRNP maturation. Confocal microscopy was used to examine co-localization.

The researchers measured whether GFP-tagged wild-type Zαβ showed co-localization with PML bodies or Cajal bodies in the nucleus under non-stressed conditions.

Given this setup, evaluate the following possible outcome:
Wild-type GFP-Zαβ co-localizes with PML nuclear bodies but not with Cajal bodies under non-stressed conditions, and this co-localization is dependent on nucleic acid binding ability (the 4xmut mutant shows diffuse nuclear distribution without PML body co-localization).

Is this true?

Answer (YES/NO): NO